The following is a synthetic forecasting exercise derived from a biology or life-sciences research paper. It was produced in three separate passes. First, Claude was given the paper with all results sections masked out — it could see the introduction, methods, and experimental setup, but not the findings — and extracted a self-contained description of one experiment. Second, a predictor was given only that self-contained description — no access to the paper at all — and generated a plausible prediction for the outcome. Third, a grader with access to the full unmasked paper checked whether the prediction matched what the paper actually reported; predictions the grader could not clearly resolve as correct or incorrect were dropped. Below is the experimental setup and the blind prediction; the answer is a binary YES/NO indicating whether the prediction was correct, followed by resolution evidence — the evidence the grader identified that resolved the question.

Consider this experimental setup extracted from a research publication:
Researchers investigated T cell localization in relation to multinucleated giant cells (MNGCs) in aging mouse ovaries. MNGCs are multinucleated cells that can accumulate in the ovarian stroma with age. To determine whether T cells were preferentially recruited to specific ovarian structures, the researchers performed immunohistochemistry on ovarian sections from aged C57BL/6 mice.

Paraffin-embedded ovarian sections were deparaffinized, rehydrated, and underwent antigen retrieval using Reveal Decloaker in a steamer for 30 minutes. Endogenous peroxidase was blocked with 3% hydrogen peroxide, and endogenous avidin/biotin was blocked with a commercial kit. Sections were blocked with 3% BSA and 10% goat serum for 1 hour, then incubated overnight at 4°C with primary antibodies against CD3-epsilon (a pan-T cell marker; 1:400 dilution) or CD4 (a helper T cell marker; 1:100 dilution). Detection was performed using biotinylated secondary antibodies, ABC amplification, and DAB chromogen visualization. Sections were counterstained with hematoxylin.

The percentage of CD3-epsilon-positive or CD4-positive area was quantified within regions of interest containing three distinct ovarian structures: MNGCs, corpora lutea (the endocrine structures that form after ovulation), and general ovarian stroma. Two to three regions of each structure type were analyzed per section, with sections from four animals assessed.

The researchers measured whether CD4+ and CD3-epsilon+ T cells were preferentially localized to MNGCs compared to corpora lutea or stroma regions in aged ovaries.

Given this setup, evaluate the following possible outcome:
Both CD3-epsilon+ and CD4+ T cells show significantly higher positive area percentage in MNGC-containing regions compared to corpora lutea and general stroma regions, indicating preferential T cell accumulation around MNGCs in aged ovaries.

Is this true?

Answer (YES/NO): NO